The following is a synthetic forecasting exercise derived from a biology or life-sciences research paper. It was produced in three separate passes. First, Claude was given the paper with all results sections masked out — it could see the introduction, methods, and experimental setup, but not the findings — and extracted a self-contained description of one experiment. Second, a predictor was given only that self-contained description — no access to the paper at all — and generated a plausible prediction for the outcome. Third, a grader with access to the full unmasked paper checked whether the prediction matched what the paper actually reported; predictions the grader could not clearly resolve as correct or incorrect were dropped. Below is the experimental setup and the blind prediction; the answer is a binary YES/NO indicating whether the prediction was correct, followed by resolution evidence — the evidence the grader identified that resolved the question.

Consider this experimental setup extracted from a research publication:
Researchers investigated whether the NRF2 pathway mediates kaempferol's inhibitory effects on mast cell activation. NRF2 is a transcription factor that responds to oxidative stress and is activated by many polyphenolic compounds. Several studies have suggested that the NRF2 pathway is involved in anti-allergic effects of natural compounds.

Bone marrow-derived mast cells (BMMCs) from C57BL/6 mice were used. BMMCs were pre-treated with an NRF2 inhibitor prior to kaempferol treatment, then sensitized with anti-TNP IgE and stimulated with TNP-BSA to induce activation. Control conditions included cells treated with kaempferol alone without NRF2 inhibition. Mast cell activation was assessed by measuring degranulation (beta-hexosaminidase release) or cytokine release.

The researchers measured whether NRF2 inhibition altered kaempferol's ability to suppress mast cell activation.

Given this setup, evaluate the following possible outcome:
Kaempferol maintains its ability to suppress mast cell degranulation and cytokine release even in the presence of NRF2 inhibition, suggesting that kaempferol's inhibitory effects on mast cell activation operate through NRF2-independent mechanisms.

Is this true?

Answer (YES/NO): YES